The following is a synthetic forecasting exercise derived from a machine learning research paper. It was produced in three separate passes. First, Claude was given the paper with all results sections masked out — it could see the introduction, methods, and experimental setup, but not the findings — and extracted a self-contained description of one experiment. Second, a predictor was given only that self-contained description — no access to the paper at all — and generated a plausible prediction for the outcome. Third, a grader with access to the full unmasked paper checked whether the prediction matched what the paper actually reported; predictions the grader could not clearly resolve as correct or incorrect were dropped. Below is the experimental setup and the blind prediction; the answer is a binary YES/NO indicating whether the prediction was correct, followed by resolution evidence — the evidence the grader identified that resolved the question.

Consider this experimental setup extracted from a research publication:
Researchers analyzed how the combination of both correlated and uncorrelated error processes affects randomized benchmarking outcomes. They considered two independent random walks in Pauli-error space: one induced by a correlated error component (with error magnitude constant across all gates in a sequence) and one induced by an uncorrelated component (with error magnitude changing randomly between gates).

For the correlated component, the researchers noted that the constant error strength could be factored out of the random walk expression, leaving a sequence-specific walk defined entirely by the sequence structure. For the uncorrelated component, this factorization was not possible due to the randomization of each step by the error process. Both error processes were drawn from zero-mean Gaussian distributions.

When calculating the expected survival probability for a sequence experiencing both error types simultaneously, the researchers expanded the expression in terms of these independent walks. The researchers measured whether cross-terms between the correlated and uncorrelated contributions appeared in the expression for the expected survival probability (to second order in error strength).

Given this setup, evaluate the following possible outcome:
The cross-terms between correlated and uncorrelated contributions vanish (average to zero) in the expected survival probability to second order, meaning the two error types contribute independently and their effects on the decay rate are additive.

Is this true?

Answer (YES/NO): YES